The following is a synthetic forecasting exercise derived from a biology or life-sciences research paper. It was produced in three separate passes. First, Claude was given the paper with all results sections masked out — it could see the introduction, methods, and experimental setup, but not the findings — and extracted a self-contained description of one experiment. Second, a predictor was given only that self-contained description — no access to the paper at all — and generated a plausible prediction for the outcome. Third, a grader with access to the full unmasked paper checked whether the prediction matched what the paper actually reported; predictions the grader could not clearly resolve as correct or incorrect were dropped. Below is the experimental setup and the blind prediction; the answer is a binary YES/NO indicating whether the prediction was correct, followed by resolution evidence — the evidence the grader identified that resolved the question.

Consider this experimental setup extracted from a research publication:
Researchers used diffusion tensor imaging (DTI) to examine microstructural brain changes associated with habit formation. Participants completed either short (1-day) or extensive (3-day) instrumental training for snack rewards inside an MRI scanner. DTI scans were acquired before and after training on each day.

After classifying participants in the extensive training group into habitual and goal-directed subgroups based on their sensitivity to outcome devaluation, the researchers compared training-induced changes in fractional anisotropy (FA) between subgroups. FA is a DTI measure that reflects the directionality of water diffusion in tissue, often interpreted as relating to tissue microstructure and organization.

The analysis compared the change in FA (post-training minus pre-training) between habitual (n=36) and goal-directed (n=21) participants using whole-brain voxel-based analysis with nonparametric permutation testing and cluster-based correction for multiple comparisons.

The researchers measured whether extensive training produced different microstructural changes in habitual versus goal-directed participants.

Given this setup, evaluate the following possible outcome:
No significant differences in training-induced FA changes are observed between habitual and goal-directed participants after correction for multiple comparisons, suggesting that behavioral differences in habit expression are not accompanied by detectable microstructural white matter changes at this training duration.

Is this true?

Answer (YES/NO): NO